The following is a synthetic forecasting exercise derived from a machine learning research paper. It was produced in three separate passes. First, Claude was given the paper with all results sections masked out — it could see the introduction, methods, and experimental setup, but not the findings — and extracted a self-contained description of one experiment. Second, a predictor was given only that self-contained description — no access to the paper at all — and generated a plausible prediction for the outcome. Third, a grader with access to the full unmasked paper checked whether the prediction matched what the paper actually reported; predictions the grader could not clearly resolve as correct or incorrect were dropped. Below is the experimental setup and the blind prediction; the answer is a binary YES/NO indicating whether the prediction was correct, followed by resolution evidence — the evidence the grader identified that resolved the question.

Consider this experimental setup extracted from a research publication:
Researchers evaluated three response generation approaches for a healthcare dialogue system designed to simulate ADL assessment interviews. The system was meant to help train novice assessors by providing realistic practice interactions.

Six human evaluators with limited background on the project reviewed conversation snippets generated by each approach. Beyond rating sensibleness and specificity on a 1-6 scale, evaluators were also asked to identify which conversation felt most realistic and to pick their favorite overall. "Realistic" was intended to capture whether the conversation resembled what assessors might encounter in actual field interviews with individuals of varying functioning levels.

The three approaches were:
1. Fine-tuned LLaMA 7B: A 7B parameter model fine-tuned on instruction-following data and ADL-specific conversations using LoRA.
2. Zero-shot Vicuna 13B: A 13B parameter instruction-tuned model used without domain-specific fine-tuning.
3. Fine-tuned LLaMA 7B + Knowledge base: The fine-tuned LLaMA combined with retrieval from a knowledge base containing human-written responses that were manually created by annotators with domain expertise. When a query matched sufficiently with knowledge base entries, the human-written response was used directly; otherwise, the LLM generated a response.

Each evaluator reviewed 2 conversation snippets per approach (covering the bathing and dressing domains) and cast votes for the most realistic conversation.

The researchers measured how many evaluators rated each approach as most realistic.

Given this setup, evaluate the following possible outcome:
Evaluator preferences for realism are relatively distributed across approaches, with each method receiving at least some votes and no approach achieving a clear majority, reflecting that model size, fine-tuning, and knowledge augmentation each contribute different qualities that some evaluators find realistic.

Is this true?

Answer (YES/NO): NO